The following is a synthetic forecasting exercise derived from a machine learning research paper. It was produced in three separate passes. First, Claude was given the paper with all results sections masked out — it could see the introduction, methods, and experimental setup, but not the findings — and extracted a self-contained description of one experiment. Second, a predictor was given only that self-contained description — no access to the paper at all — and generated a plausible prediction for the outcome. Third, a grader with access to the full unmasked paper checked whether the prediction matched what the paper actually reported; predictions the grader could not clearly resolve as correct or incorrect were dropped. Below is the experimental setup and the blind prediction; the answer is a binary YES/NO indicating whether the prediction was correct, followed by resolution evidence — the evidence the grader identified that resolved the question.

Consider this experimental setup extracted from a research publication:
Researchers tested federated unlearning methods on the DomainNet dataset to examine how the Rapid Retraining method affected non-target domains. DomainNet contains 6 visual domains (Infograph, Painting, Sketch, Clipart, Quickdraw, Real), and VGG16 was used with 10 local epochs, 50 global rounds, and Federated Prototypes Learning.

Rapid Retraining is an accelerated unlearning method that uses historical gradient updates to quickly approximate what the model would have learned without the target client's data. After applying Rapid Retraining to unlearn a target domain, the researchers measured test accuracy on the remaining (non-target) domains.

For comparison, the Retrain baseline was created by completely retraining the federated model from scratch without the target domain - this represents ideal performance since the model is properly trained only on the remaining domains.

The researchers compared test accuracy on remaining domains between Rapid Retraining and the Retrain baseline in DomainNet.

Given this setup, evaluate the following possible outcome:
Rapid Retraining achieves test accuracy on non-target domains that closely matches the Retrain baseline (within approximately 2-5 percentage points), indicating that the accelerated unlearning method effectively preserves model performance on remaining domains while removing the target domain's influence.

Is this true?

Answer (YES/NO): NO